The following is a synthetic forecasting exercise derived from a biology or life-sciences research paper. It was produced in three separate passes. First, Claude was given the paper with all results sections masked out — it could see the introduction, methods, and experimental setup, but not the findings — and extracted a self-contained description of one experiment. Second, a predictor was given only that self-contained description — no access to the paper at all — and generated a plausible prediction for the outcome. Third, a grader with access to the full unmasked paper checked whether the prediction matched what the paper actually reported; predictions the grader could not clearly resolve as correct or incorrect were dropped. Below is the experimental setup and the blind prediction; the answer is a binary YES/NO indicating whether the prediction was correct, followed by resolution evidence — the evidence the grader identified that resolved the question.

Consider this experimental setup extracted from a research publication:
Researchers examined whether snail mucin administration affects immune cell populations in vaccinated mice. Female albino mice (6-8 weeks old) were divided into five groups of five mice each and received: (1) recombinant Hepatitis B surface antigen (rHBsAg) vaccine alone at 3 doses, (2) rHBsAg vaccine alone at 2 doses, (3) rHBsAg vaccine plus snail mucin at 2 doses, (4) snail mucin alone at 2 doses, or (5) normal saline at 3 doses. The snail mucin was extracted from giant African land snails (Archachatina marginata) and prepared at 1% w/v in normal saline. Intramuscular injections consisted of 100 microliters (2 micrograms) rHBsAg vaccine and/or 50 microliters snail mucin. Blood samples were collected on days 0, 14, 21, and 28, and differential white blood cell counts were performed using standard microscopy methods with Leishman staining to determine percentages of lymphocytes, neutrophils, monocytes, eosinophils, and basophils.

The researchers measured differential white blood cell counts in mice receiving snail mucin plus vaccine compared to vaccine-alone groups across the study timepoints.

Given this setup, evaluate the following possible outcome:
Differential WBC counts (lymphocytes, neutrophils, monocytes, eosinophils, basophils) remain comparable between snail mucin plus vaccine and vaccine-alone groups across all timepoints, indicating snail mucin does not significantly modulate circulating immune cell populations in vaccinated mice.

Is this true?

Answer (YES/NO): YES